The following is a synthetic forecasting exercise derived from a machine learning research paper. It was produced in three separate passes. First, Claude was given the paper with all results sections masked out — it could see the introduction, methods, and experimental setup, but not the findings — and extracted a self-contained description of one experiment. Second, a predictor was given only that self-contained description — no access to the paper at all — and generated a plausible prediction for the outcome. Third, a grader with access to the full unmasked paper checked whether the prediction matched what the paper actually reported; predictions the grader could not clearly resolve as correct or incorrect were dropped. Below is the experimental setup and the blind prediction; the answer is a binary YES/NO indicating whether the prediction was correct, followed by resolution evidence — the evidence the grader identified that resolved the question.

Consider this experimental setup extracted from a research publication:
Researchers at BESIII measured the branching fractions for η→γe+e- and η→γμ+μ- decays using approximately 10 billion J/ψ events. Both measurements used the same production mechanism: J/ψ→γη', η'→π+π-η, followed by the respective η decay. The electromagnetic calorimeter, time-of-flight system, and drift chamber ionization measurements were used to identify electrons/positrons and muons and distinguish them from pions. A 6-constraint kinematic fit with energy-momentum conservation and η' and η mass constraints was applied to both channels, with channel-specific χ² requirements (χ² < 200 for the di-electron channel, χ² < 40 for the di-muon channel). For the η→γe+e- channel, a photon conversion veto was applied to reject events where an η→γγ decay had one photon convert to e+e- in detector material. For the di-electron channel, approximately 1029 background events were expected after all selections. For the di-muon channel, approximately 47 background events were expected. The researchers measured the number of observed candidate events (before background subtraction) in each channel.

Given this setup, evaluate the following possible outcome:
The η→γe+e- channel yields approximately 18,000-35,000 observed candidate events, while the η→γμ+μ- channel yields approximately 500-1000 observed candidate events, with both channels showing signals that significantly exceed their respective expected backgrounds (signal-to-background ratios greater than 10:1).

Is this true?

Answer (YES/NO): YES